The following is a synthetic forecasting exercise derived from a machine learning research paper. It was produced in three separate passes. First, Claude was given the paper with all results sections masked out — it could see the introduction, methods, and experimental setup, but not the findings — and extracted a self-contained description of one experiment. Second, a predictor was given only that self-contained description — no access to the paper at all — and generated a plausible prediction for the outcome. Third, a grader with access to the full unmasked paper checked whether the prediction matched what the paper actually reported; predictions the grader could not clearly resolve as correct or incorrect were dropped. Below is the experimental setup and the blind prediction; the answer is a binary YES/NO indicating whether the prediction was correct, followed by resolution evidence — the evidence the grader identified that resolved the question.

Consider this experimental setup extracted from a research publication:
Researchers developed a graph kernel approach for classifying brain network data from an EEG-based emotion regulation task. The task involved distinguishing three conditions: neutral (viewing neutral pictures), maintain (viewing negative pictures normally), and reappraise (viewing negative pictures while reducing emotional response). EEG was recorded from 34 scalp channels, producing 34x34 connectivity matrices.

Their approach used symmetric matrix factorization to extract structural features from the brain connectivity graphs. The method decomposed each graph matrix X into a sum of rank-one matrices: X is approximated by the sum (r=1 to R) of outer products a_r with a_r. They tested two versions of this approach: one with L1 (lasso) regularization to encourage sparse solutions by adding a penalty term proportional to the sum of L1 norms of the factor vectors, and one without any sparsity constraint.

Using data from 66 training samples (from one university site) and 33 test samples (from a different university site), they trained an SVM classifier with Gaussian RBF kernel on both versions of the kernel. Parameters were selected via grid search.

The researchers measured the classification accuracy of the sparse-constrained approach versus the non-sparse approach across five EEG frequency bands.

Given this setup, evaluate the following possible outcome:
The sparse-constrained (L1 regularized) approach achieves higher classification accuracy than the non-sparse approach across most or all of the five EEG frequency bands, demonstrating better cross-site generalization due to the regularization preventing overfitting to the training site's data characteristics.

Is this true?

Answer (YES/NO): YES